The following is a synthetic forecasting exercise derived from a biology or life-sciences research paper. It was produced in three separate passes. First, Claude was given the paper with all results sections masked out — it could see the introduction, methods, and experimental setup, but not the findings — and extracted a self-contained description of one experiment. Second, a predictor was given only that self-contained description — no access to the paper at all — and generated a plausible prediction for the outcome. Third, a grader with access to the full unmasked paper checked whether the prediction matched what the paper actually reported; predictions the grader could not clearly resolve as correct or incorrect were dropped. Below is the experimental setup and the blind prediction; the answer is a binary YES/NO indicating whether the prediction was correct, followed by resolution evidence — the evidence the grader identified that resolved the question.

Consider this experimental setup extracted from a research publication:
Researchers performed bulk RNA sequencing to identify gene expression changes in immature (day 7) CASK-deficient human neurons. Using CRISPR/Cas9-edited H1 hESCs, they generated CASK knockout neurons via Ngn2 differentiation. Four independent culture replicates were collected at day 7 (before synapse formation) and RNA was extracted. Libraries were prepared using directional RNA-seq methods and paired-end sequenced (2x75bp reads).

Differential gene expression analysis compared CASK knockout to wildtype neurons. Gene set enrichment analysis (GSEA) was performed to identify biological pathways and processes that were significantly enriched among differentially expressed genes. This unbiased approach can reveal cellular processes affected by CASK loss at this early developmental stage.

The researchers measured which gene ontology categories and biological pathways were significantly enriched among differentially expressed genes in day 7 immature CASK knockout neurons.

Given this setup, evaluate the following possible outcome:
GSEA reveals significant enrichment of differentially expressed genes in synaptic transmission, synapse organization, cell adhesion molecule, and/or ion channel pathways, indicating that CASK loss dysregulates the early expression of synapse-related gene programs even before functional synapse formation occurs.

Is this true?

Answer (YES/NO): YES